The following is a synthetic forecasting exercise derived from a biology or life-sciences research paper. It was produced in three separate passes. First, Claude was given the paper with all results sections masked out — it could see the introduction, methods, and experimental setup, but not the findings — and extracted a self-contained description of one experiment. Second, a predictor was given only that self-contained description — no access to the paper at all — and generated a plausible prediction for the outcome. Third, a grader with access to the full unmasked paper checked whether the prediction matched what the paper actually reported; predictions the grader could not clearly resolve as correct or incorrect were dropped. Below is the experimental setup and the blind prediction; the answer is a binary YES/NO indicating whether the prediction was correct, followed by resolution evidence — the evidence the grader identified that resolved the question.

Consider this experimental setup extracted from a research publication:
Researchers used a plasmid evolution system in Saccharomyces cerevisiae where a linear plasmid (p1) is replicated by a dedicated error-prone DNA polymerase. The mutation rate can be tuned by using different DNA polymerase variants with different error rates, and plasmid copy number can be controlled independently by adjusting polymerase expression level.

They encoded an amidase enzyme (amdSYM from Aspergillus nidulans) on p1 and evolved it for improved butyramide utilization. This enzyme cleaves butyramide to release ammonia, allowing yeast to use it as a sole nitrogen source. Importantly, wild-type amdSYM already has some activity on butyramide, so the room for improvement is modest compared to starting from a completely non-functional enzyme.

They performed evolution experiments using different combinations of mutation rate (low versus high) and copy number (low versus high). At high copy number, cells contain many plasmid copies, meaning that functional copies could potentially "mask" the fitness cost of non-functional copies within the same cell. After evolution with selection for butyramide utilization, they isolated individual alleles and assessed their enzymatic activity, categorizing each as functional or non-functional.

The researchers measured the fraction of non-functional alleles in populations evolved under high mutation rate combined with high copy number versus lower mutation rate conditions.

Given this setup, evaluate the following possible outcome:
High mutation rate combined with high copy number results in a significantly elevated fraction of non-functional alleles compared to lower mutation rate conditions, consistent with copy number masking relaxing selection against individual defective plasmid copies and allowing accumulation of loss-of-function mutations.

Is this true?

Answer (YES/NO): YES